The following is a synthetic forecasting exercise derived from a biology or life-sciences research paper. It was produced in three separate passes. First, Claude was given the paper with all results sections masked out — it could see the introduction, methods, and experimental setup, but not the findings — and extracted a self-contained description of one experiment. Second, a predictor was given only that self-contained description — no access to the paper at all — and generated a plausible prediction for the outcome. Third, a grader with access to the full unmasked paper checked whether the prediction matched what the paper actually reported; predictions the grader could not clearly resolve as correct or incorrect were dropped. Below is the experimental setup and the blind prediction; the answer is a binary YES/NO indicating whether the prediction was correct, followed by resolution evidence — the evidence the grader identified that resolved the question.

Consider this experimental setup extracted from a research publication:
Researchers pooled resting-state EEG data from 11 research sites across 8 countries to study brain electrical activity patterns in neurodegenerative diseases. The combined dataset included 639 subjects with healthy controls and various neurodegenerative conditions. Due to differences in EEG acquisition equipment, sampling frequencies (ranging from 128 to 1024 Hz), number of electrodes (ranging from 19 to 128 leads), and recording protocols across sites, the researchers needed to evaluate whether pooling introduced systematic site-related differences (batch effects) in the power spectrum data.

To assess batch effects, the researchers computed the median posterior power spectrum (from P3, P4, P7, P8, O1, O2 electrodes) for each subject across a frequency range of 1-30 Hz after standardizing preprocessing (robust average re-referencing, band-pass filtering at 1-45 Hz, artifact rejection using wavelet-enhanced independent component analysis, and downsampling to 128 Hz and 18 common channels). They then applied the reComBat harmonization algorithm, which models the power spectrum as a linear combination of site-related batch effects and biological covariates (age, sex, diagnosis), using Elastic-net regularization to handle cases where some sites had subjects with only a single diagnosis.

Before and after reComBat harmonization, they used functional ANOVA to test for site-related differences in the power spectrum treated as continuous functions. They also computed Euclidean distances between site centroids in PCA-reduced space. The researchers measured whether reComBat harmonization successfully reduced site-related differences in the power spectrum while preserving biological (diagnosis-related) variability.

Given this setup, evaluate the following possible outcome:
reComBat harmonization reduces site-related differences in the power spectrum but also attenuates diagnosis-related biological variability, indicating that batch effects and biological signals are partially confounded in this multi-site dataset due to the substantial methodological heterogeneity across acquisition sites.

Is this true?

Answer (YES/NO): NO